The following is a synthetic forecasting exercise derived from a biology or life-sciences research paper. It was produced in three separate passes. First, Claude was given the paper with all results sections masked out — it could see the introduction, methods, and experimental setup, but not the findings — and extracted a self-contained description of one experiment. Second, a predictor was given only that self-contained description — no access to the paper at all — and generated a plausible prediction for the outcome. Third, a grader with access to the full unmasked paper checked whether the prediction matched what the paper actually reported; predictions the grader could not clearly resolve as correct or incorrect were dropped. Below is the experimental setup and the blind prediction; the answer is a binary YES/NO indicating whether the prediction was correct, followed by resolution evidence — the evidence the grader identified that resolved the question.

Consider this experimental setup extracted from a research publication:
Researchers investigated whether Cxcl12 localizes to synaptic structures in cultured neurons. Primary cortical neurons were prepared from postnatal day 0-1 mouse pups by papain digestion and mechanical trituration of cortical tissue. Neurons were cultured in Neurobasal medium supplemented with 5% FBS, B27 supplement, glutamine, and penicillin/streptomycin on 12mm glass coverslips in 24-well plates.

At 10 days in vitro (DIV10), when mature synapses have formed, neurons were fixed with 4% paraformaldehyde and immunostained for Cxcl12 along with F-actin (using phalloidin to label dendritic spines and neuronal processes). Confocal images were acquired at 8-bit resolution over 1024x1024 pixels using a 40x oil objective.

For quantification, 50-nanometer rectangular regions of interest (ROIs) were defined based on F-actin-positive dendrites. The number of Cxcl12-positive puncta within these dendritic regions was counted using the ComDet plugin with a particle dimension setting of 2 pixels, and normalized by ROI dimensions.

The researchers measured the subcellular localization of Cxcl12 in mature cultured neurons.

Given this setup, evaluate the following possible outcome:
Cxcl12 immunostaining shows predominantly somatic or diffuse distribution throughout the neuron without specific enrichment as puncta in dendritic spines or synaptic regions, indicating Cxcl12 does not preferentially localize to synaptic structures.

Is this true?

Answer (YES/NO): NO